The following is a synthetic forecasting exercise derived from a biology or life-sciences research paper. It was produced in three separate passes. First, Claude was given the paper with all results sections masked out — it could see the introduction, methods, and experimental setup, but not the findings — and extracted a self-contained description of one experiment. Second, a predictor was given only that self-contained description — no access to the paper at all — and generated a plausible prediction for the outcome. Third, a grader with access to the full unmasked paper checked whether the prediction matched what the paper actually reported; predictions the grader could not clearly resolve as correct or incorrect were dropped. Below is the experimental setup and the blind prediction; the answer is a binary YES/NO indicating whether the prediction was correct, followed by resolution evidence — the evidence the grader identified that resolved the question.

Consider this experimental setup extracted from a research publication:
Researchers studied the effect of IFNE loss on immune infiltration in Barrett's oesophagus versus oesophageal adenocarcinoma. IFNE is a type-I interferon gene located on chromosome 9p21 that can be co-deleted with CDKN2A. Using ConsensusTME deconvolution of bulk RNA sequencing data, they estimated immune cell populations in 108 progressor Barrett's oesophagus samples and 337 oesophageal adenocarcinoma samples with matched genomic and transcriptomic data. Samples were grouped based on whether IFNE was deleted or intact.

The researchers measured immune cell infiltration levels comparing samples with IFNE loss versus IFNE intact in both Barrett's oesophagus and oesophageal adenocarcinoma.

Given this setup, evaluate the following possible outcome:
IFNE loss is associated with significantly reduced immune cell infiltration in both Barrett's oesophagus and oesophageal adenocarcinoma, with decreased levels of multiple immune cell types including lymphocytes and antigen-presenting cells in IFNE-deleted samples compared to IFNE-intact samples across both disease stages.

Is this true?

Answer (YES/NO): NO